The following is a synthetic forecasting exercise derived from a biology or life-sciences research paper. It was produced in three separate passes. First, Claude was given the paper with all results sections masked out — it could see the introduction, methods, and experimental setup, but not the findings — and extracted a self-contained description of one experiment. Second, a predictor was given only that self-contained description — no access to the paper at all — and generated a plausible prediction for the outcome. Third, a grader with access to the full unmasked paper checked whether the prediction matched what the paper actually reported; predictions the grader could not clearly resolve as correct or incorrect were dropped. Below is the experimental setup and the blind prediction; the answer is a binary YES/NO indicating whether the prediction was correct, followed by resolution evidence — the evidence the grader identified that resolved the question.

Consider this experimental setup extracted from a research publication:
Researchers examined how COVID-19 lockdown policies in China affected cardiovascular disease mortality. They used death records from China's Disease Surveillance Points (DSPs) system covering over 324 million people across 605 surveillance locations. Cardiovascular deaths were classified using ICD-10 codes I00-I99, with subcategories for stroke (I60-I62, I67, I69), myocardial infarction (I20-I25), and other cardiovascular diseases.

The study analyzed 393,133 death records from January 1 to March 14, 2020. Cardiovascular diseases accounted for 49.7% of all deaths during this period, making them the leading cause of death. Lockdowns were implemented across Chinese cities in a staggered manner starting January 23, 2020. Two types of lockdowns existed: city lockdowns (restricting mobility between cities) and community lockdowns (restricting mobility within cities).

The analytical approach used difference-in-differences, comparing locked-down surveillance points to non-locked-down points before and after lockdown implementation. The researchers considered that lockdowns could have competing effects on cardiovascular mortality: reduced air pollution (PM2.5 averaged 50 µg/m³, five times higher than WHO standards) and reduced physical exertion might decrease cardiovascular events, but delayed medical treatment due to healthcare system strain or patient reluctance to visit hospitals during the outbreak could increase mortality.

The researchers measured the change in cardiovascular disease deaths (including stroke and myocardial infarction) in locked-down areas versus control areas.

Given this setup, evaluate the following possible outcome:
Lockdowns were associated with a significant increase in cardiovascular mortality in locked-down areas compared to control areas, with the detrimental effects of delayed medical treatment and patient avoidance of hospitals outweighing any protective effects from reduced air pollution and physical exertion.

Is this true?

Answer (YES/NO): NO